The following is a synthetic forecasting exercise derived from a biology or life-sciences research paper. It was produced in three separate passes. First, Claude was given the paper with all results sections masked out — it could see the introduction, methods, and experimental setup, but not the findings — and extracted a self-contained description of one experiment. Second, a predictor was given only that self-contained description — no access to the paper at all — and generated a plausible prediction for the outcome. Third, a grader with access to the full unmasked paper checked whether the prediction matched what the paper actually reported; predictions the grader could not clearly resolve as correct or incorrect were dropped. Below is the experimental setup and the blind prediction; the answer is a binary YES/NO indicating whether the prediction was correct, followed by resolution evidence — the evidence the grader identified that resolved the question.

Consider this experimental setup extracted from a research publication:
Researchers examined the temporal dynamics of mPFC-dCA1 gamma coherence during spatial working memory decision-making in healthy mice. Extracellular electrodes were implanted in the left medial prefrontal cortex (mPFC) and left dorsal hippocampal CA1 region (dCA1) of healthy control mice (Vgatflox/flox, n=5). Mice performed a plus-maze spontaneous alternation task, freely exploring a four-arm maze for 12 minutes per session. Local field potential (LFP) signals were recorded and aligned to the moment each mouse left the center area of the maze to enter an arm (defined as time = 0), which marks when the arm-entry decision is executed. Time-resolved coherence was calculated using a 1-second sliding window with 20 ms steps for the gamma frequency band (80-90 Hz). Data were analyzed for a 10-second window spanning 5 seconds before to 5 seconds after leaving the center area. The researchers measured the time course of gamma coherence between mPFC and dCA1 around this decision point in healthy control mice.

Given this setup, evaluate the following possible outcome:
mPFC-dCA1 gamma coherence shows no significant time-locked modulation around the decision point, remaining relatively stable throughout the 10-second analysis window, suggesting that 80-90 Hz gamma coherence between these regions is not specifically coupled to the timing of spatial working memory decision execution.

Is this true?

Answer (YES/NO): NO